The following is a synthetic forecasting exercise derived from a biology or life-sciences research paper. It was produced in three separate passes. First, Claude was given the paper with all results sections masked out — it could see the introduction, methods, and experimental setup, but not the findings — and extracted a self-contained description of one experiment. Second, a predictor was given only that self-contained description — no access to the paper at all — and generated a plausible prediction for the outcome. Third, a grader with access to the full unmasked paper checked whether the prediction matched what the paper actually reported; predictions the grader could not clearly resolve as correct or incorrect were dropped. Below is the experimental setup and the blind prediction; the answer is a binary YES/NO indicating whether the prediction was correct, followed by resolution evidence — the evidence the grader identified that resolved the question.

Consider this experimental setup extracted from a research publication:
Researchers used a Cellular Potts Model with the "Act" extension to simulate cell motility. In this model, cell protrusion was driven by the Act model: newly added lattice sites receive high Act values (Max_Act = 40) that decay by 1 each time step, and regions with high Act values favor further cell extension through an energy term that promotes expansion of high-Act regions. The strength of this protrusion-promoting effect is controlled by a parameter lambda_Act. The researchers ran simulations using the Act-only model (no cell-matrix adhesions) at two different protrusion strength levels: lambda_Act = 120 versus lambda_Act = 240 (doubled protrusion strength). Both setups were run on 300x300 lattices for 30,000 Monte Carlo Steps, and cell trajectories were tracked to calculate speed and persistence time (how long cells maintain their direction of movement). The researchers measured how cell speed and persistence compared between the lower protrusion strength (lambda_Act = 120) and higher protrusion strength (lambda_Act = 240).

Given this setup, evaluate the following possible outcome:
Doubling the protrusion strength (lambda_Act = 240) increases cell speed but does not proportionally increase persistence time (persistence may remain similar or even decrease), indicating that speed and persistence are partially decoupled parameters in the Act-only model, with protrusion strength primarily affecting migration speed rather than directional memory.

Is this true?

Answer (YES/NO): NO